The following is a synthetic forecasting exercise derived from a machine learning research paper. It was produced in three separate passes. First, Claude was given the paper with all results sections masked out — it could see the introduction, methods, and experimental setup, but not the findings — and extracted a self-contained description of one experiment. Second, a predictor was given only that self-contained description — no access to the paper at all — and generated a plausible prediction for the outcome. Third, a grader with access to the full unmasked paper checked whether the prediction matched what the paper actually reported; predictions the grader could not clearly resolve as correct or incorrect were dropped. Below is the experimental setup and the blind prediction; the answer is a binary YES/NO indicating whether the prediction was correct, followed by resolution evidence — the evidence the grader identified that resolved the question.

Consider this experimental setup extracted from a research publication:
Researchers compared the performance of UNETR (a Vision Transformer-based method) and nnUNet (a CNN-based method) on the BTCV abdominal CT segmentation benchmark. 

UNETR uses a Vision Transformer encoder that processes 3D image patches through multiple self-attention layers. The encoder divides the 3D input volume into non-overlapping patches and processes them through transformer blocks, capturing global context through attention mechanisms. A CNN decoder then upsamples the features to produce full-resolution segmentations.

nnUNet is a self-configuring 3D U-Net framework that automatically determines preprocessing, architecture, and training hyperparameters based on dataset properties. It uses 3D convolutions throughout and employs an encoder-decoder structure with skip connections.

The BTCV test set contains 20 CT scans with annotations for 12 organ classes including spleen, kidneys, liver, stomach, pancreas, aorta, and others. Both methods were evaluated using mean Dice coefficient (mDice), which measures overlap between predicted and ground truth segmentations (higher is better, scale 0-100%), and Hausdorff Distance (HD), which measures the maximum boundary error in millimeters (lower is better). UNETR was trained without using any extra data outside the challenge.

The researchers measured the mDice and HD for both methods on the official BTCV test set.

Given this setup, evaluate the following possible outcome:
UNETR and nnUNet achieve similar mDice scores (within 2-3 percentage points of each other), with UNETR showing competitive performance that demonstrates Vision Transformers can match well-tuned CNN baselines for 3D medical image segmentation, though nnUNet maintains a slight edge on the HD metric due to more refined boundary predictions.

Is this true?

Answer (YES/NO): NO